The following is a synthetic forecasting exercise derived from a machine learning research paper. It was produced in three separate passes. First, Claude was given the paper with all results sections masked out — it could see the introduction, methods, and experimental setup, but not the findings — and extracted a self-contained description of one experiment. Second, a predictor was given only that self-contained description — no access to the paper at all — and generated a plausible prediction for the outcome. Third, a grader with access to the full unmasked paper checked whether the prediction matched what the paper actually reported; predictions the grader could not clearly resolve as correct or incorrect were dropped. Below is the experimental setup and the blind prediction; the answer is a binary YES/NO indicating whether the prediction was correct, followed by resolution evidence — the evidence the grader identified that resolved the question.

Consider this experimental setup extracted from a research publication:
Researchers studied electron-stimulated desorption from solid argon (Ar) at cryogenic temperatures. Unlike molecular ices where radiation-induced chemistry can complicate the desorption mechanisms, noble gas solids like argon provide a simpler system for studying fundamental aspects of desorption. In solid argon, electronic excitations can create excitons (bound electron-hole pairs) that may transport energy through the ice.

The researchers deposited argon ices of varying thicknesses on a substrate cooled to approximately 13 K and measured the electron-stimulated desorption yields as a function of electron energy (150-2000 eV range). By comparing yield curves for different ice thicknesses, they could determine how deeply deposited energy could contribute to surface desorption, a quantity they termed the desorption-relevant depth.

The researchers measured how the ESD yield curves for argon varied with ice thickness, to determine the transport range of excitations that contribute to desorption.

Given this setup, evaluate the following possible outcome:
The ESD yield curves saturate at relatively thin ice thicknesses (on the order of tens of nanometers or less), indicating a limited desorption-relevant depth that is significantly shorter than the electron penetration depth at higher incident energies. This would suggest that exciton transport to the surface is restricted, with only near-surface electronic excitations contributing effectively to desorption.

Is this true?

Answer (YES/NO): NO